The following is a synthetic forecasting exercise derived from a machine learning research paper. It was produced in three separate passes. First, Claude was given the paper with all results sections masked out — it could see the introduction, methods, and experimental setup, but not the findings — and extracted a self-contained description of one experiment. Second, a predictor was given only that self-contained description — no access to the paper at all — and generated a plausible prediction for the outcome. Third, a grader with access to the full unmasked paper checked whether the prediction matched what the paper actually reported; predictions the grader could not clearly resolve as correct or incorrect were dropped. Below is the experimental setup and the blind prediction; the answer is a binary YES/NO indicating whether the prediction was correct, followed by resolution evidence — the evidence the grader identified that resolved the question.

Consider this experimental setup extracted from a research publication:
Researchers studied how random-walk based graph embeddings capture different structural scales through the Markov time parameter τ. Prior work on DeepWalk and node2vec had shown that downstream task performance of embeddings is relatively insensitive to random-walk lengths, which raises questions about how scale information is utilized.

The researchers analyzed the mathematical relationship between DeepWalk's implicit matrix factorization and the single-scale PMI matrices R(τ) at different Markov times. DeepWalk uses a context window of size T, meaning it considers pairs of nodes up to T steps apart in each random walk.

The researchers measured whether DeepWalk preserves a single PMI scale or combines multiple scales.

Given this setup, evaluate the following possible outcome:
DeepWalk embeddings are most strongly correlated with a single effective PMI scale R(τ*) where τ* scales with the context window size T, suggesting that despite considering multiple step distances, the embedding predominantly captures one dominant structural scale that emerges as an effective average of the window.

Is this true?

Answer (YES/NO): NO